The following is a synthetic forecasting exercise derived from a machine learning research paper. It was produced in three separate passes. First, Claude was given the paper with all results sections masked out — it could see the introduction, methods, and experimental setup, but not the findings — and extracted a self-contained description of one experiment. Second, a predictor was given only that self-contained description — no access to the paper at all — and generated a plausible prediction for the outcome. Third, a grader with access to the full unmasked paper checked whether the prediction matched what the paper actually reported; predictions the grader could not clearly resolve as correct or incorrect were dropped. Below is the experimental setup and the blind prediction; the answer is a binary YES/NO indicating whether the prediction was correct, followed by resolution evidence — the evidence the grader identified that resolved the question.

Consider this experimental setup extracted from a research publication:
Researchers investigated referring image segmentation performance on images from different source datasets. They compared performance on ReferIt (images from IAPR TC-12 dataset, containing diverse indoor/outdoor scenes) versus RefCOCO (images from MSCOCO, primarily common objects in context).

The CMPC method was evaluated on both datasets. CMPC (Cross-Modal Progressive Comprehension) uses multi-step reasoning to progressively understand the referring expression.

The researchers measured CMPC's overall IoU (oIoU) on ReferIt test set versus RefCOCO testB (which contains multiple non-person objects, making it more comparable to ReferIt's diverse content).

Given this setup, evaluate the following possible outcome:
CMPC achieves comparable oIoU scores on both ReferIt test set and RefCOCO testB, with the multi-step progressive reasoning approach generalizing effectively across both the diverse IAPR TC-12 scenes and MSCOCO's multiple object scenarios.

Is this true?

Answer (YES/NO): NO